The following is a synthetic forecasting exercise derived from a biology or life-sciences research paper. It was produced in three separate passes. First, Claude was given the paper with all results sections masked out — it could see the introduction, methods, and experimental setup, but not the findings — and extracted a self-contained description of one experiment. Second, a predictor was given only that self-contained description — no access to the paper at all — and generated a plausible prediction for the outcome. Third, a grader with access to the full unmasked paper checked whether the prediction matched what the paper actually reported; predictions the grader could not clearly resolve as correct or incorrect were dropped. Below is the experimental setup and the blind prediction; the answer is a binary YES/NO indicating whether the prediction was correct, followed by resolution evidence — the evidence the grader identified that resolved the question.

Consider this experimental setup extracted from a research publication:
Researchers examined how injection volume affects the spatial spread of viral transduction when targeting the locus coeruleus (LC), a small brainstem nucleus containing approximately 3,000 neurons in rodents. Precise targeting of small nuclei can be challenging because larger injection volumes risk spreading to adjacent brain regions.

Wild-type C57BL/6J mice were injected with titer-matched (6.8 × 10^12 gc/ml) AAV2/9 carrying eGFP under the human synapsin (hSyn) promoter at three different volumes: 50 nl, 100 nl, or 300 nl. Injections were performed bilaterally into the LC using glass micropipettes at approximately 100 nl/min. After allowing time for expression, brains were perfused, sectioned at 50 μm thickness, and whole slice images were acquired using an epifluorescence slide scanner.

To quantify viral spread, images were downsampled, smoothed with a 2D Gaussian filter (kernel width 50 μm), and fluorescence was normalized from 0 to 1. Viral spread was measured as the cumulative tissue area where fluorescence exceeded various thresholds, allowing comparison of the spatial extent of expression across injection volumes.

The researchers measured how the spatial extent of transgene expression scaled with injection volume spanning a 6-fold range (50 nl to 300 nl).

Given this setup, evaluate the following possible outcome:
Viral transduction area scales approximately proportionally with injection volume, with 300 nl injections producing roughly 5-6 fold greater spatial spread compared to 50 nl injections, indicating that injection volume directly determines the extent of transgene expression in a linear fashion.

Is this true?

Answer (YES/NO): NO